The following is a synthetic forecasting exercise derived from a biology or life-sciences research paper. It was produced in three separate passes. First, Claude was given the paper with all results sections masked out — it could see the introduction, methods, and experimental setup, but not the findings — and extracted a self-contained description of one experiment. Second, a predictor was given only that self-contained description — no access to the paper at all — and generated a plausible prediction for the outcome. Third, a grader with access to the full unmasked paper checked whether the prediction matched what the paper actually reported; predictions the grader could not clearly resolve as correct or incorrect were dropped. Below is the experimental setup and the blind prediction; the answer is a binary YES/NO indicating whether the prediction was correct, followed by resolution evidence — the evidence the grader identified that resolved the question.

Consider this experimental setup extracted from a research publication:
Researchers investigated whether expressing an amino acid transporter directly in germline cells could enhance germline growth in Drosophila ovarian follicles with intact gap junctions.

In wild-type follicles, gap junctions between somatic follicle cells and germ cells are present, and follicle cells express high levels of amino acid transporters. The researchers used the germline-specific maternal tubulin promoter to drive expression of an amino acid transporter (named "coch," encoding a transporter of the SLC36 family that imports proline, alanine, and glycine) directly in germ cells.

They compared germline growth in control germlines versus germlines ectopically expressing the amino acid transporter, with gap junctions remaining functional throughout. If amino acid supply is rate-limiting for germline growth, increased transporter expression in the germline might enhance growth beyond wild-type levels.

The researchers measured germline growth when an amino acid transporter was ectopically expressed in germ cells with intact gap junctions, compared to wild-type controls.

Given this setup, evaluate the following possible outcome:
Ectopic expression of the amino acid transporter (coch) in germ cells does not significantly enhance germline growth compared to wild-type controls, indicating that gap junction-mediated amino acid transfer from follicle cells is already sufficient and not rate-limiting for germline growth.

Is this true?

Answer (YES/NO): NO